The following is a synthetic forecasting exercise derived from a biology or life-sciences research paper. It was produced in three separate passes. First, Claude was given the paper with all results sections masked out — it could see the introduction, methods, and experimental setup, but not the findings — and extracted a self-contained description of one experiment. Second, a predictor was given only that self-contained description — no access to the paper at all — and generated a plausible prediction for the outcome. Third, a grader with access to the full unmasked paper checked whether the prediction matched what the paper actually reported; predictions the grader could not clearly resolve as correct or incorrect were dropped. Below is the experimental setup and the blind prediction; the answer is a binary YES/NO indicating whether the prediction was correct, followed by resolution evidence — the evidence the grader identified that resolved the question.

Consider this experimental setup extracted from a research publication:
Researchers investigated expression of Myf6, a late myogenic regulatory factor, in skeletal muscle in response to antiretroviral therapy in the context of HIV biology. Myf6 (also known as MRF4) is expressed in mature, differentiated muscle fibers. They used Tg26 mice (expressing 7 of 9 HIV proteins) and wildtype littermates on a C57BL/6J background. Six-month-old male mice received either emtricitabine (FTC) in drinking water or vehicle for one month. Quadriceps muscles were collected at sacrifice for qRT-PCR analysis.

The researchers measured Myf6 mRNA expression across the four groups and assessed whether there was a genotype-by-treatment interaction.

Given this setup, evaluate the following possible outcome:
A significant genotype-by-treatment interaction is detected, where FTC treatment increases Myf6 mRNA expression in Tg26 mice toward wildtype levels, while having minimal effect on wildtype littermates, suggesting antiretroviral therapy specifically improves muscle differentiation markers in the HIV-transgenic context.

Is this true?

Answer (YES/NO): NO